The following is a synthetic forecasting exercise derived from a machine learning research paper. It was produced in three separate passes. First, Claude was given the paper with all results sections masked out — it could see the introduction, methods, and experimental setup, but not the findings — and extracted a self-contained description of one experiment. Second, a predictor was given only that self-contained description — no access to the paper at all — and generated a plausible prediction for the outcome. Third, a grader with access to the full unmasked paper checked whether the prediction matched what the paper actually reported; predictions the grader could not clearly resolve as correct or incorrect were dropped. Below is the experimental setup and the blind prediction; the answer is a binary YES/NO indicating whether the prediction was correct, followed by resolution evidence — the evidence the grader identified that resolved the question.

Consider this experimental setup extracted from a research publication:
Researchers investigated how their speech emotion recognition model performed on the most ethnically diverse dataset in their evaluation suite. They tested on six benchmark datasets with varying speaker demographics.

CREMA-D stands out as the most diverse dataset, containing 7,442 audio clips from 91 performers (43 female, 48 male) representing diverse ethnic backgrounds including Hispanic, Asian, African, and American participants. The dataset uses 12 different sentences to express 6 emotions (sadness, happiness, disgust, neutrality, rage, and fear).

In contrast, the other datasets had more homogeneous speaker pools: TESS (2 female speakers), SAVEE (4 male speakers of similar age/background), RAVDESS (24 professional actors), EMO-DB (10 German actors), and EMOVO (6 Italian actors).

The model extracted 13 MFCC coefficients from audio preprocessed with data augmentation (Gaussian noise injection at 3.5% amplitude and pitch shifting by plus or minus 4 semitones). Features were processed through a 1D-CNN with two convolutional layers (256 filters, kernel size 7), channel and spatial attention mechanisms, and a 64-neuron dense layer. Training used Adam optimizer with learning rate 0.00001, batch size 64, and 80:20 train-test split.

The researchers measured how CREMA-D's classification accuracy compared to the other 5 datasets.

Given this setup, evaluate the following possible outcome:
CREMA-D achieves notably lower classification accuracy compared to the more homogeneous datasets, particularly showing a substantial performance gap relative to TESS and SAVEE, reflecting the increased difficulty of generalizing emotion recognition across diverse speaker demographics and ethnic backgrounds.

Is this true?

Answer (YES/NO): YES